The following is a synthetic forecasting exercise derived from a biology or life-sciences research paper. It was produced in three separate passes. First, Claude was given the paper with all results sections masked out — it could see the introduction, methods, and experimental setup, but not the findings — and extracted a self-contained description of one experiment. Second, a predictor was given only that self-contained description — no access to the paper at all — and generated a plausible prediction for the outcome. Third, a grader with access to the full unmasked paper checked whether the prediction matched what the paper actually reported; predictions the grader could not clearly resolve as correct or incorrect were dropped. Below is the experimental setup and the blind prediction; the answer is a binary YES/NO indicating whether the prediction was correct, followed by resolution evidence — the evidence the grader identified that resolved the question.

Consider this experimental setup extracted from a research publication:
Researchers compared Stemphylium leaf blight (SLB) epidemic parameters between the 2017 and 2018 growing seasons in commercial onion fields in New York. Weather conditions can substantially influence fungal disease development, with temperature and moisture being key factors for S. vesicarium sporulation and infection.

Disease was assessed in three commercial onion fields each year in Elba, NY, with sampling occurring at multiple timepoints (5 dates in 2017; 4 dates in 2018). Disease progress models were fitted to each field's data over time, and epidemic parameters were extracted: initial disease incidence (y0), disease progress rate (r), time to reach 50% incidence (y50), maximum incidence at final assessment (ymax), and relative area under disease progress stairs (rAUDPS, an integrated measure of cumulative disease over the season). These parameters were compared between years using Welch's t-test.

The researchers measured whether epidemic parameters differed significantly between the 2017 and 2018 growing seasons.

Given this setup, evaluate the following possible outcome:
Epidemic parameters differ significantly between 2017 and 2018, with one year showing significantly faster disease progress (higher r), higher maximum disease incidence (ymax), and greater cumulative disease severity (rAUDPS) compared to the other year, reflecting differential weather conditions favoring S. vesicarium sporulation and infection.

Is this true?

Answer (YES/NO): NO